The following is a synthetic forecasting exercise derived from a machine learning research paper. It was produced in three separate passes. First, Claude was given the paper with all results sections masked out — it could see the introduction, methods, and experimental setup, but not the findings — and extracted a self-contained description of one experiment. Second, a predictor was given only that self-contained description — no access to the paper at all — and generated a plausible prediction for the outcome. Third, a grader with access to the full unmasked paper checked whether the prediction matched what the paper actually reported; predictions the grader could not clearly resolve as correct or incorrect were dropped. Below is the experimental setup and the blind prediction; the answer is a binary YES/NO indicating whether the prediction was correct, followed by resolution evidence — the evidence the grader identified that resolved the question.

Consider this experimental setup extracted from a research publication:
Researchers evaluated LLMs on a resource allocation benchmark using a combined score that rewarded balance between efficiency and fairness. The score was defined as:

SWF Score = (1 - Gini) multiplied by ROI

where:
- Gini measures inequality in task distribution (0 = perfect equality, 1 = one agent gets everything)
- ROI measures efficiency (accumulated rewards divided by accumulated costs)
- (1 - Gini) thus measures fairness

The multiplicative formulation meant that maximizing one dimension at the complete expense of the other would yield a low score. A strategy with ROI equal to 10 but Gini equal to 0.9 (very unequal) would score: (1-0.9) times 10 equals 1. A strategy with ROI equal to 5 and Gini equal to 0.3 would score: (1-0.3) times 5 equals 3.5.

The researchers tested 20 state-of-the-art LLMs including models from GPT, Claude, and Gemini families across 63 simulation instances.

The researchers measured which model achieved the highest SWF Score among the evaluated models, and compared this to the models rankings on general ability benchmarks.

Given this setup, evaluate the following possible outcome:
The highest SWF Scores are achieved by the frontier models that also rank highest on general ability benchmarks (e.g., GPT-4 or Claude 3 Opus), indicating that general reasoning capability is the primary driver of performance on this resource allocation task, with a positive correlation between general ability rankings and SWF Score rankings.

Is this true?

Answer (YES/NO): NO